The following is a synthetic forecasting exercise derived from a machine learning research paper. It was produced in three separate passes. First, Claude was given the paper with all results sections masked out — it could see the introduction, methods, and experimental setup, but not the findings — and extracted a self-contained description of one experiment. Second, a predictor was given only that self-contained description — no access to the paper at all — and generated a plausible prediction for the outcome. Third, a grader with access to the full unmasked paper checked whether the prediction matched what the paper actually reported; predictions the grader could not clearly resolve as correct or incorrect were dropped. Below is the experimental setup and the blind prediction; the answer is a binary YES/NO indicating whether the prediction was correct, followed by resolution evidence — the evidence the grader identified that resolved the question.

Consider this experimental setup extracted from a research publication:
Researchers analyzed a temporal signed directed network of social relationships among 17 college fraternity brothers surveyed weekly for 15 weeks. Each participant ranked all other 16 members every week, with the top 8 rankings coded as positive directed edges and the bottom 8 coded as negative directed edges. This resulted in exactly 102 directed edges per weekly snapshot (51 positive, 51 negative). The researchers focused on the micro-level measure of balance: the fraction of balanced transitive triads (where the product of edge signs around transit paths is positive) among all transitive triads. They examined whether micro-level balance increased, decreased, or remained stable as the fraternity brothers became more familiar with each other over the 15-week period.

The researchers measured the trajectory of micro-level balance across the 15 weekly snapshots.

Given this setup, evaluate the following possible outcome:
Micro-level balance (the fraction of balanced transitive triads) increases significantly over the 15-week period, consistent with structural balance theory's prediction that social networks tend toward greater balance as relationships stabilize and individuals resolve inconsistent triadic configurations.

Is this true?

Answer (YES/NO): NO